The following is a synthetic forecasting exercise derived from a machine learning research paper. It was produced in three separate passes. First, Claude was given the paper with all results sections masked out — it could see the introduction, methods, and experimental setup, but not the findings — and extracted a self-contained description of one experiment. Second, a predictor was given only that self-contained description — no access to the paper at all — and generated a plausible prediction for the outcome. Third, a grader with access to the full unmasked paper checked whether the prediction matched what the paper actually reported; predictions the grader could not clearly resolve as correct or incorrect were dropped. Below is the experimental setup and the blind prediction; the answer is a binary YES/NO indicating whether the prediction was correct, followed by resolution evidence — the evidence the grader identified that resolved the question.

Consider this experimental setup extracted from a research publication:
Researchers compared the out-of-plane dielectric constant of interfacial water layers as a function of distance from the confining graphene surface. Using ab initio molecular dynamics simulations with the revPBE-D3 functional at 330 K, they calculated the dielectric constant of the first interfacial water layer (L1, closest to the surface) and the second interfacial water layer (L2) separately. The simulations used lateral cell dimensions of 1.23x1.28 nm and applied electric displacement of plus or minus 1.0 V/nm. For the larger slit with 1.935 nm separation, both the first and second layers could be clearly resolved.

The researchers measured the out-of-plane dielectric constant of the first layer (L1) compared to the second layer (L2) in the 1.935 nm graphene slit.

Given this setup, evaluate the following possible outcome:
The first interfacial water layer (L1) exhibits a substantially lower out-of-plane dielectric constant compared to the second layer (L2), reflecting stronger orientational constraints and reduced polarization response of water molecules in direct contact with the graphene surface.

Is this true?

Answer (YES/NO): YES